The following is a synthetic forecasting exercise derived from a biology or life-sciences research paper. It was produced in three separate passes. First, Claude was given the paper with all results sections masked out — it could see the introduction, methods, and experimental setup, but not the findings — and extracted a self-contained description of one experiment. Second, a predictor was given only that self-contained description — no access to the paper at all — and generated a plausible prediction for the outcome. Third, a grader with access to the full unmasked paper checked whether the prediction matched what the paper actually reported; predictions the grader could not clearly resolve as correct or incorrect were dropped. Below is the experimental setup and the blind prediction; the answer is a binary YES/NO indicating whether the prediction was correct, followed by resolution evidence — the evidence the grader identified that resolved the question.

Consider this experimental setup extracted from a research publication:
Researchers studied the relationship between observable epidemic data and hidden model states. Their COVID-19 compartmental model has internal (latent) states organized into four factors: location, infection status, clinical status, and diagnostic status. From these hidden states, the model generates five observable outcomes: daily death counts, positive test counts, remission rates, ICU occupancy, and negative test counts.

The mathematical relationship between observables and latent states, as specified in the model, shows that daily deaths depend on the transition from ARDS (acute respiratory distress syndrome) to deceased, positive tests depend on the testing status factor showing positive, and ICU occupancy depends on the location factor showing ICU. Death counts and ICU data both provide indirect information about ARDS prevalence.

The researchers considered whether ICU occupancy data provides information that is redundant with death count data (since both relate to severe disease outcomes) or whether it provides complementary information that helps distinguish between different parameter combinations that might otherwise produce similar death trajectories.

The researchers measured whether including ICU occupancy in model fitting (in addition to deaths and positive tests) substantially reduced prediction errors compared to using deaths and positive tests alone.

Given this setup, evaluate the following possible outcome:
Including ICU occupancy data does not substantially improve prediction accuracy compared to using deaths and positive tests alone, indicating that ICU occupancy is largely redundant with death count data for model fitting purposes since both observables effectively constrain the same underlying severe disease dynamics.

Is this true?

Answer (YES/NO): NO